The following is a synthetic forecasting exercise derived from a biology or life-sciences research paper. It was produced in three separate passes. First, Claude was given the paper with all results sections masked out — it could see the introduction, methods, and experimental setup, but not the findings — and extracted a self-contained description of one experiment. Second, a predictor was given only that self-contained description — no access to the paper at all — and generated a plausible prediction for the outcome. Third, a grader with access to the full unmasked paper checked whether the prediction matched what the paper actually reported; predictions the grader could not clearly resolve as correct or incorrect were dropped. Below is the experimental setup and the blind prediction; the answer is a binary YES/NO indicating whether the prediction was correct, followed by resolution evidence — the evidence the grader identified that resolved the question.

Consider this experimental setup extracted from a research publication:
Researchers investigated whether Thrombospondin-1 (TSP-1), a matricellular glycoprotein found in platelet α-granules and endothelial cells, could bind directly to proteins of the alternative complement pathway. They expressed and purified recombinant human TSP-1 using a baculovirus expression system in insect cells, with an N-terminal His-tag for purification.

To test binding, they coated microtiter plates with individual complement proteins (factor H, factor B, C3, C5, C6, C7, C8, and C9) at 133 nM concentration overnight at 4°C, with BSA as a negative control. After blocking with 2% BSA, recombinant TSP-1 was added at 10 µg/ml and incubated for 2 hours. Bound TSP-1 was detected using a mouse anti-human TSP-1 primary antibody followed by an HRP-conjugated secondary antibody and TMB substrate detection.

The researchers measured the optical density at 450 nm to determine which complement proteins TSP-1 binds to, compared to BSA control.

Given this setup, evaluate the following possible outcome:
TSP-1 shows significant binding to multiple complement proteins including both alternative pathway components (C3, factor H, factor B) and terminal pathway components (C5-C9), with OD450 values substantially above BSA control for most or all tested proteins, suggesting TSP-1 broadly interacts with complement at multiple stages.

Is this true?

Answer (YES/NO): NO